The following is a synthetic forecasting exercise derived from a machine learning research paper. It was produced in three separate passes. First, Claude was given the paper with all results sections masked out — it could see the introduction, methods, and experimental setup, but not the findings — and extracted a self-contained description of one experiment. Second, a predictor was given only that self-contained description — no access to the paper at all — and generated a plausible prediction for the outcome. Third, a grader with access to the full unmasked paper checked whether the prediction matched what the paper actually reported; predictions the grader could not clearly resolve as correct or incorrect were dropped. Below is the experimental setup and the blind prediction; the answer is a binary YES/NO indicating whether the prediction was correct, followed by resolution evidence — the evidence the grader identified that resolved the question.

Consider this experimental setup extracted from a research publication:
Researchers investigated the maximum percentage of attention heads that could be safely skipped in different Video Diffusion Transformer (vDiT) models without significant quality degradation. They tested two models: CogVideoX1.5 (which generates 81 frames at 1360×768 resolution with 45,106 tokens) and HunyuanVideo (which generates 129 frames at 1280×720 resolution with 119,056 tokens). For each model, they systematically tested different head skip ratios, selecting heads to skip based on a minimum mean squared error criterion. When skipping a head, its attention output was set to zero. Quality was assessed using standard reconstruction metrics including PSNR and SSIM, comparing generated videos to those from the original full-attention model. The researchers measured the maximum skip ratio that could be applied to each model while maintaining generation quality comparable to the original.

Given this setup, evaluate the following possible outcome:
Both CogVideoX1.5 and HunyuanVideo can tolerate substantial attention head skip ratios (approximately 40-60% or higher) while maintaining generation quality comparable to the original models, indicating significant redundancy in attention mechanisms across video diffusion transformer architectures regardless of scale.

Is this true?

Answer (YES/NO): NO